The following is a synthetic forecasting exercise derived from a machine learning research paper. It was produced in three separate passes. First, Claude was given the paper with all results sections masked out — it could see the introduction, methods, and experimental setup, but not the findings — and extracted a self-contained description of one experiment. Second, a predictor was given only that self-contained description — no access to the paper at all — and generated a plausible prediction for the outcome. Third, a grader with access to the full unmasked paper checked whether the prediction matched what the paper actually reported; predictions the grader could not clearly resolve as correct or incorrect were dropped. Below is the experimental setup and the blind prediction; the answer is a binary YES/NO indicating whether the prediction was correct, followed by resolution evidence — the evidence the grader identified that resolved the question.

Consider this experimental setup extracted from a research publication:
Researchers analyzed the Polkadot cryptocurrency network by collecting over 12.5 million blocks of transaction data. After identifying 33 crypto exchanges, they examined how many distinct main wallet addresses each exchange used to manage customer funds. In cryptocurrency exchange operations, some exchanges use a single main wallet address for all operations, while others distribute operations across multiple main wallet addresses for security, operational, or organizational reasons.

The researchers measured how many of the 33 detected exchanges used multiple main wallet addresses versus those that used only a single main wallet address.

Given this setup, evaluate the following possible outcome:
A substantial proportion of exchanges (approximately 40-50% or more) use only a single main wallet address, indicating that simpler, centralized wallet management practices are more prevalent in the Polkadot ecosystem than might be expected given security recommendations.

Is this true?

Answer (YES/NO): YES